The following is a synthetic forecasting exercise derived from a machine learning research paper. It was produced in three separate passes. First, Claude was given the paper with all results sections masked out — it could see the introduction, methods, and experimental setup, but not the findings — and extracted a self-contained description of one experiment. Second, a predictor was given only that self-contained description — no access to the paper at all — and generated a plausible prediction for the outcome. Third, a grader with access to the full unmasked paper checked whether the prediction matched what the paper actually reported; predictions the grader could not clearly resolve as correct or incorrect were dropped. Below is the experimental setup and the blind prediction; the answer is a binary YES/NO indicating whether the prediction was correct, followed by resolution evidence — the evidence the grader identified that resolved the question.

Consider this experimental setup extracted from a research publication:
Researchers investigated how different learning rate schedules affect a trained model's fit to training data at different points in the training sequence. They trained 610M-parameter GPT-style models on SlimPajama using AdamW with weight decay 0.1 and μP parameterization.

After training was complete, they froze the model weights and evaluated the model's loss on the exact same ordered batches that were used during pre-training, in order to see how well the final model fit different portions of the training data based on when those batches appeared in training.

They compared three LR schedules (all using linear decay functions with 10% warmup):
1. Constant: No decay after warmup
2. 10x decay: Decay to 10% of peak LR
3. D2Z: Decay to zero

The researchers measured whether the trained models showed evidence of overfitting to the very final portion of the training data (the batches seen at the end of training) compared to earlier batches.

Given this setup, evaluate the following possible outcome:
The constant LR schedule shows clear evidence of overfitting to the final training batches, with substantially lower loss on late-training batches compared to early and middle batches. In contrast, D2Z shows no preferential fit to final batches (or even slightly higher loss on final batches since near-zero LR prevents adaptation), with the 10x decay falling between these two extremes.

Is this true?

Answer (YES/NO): NO